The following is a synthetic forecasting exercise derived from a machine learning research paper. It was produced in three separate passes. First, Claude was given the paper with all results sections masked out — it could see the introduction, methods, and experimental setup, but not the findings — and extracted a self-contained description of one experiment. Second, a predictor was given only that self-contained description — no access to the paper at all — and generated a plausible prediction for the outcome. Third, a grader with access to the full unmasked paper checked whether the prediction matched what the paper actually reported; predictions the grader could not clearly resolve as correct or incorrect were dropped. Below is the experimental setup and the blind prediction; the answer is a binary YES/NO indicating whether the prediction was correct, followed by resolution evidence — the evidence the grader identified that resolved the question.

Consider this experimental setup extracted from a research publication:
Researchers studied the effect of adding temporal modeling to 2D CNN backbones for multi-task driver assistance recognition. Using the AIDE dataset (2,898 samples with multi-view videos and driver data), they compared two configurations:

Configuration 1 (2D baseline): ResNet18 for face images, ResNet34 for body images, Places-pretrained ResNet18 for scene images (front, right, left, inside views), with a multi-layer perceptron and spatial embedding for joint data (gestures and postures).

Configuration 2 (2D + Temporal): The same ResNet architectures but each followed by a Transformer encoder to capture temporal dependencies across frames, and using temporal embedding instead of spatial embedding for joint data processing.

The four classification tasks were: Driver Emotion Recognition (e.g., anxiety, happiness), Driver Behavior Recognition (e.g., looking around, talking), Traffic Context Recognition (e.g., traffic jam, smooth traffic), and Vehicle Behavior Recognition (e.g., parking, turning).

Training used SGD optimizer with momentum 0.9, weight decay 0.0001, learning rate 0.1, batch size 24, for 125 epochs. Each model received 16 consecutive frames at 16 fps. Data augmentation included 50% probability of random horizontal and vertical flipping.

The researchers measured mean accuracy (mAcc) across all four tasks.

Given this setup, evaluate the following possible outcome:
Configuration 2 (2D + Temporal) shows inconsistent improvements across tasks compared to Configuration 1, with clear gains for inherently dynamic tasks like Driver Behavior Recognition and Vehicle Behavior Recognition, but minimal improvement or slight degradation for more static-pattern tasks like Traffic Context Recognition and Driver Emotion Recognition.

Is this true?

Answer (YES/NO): NO